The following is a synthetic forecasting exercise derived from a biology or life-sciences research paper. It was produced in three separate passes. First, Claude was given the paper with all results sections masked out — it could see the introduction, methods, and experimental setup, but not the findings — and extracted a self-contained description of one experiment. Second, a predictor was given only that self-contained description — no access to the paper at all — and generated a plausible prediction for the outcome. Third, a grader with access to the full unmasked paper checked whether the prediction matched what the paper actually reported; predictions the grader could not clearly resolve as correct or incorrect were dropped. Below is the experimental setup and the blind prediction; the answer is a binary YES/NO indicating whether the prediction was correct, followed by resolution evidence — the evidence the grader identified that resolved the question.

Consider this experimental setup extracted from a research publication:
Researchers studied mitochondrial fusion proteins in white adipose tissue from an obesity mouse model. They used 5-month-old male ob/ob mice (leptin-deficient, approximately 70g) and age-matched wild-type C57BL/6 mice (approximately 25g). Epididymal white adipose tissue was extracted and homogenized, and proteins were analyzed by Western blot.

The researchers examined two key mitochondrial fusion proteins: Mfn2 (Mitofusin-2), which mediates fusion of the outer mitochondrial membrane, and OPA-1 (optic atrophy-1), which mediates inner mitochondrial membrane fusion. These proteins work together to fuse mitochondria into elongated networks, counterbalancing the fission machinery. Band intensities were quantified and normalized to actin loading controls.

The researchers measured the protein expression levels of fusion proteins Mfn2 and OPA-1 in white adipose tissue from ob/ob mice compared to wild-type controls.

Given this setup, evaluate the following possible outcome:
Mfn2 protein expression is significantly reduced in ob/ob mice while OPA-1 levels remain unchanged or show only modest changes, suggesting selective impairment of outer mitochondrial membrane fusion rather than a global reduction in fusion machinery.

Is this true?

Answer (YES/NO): NO